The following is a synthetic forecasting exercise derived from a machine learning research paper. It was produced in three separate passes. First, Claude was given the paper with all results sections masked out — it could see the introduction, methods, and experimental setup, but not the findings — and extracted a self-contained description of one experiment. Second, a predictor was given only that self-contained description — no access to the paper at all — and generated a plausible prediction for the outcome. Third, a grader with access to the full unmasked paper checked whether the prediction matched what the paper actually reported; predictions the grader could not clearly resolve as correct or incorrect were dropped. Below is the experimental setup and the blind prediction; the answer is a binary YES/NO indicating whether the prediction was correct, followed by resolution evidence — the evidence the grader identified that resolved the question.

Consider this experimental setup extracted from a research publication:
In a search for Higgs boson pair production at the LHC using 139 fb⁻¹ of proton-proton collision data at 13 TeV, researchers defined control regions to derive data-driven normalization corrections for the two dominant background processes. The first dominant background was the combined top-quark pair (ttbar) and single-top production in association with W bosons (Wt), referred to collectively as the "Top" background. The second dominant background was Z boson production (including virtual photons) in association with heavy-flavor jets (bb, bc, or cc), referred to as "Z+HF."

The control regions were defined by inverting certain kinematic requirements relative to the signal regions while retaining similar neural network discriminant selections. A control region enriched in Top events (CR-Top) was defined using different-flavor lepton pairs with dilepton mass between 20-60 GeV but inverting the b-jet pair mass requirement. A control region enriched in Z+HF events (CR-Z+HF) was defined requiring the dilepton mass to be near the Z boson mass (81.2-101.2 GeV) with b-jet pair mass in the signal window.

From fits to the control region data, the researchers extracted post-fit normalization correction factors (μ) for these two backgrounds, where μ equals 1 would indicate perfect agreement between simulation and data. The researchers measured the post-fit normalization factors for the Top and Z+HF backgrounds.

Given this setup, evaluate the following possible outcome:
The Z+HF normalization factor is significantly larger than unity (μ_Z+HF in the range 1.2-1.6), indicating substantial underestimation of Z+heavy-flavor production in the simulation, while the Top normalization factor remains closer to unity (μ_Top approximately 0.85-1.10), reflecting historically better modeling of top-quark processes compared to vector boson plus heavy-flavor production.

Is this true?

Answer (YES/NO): NO